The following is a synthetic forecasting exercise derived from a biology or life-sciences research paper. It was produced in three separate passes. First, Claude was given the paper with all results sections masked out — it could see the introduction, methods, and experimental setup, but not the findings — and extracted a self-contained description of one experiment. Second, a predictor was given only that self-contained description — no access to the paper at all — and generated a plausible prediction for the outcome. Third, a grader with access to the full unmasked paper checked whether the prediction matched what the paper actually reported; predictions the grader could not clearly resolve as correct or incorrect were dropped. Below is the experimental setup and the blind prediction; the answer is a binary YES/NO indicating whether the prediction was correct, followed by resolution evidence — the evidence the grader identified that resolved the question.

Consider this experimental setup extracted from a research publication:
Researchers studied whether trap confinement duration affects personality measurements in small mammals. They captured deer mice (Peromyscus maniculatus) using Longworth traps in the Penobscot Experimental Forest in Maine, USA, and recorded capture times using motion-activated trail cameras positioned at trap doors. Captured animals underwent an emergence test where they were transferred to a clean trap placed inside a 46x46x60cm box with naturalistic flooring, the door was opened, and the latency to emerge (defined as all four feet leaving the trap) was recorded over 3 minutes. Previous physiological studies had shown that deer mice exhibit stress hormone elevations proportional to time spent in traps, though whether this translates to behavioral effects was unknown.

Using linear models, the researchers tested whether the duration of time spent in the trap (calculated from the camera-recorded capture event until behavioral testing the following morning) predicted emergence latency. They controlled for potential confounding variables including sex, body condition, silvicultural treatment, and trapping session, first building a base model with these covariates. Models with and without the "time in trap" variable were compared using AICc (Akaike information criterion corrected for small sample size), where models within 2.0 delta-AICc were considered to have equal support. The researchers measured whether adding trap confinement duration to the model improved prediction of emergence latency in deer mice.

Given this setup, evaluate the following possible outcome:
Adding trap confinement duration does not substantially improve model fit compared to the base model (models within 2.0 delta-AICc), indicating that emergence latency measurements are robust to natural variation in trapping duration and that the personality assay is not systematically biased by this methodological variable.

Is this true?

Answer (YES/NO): YES